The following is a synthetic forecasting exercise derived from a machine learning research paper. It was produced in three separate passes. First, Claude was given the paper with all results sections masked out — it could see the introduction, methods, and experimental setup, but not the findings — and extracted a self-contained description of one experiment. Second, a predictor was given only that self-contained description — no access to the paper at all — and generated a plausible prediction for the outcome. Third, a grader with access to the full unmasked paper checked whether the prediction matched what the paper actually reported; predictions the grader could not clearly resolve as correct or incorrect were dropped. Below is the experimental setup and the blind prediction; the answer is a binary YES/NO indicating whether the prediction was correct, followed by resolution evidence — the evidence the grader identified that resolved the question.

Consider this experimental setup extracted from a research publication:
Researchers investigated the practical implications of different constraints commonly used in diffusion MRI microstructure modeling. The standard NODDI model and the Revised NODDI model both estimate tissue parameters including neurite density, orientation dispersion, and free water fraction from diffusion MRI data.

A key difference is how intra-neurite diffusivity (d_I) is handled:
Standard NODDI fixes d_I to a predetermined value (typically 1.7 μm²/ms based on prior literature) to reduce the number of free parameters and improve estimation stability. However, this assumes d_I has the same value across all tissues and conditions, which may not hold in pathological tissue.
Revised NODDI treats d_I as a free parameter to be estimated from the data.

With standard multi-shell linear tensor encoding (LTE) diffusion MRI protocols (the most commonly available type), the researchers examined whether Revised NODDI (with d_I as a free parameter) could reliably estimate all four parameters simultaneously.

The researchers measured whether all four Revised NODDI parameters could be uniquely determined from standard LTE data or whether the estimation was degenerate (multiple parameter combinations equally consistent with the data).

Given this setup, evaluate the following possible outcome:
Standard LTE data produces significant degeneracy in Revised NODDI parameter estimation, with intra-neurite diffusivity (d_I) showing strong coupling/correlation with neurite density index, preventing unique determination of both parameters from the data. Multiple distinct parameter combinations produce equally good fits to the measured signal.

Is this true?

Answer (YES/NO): YES